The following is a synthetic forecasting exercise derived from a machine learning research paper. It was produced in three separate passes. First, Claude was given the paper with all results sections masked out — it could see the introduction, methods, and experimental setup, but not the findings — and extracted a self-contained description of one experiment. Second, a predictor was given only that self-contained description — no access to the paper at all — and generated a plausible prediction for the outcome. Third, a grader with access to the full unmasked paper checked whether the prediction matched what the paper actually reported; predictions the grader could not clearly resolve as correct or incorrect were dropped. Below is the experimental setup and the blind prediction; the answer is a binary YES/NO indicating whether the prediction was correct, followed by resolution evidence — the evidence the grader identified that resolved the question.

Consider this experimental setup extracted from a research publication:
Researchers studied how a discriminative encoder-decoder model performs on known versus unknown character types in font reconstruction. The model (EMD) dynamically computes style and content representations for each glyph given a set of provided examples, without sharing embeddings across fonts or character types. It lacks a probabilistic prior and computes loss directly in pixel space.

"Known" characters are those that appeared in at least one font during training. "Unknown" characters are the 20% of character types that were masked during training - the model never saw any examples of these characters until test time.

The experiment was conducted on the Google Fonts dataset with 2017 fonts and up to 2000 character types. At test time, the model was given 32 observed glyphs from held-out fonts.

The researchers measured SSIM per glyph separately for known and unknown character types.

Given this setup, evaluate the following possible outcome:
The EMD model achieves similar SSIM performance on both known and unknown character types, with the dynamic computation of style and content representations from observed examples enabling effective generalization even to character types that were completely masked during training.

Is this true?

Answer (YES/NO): NO